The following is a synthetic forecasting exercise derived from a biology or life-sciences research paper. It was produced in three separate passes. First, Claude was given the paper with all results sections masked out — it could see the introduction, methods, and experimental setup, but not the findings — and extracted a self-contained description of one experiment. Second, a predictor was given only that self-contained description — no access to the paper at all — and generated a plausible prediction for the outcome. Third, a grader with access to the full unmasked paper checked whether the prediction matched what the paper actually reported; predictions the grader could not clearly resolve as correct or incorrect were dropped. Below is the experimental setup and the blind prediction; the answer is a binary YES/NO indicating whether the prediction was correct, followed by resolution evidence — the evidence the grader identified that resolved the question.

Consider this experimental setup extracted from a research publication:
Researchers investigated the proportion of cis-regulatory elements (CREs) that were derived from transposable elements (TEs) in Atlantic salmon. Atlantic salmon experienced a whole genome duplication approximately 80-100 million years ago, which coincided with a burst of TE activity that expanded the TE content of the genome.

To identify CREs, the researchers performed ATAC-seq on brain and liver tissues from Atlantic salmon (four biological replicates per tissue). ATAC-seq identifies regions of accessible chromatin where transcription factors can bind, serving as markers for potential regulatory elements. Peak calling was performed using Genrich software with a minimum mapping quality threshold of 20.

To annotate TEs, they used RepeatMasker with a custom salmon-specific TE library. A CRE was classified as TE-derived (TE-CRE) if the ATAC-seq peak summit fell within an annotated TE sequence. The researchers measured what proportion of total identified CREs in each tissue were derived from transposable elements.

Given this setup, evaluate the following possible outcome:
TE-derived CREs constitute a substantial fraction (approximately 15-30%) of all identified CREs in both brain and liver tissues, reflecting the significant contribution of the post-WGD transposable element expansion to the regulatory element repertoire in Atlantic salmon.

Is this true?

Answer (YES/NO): YES